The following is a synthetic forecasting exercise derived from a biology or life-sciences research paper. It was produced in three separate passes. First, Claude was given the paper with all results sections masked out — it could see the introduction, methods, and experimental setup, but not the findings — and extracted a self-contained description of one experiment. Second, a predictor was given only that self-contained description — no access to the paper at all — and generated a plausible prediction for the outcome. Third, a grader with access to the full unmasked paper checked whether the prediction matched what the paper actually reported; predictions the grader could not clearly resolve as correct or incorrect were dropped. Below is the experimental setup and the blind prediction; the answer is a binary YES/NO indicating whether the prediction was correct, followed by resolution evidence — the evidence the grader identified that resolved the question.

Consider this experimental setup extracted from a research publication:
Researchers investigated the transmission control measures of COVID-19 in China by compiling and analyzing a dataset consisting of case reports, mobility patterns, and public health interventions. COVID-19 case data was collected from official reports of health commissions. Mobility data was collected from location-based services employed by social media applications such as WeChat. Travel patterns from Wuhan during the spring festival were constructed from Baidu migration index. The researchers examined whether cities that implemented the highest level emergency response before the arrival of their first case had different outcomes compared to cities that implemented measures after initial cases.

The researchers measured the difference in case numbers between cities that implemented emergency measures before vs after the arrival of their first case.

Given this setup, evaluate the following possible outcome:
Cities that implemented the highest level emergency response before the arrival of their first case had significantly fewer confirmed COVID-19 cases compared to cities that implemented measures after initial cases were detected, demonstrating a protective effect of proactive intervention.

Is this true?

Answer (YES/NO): YES